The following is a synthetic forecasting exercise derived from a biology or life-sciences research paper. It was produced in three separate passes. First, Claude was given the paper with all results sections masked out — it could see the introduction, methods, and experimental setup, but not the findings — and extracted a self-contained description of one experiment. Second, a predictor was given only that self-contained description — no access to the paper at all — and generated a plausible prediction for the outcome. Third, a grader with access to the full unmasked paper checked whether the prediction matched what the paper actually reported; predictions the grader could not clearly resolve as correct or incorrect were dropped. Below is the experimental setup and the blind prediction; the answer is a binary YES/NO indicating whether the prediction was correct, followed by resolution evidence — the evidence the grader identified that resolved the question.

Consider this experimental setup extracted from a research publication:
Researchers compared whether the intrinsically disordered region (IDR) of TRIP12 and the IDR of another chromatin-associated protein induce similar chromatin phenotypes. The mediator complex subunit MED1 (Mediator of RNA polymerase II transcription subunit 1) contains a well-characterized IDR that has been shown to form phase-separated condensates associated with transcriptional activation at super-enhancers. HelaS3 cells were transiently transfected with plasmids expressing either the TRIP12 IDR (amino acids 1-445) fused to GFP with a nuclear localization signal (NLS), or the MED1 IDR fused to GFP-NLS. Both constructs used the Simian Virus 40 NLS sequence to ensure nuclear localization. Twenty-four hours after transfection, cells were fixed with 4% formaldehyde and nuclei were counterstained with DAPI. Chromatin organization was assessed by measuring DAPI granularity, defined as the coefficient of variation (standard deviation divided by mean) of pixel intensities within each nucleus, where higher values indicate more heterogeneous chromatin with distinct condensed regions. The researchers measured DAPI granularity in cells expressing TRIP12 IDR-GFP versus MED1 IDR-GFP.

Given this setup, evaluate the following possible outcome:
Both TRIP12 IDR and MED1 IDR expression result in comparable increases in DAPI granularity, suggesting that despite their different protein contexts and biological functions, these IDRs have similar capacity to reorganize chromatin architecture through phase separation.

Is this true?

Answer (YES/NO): NO